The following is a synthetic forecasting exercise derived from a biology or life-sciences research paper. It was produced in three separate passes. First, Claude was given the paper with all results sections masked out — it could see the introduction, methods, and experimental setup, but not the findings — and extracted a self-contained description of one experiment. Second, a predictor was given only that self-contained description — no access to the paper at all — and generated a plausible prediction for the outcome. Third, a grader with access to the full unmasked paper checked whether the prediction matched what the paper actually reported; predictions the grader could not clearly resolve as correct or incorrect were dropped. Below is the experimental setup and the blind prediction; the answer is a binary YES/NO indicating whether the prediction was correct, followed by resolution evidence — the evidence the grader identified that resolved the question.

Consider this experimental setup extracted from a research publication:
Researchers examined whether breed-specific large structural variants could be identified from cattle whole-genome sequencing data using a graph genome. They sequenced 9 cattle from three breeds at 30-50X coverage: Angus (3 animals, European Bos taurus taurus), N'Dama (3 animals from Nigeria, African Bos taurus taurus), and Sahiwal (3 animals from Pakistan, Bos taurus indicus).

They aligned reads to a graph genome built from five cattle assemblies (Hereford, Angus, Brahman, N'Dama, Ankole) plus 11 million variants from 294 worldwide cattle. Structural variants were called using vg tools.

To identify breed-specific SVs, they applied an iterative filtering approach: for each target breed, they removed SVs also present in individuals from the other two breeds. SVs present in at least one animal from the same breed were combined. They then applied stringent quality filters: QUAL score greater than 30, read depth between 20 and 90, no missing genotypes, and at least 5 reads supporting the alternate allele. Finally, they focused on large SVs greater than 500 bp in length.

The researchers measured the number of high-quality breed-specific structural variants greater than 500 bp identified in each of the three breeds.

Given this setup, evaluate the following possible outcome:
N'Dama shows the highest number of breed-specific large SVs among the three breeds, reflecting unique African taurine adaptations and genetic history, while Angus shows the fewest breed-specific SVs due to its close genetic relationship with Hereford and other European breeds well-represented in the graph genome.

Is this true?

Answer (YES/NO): NO